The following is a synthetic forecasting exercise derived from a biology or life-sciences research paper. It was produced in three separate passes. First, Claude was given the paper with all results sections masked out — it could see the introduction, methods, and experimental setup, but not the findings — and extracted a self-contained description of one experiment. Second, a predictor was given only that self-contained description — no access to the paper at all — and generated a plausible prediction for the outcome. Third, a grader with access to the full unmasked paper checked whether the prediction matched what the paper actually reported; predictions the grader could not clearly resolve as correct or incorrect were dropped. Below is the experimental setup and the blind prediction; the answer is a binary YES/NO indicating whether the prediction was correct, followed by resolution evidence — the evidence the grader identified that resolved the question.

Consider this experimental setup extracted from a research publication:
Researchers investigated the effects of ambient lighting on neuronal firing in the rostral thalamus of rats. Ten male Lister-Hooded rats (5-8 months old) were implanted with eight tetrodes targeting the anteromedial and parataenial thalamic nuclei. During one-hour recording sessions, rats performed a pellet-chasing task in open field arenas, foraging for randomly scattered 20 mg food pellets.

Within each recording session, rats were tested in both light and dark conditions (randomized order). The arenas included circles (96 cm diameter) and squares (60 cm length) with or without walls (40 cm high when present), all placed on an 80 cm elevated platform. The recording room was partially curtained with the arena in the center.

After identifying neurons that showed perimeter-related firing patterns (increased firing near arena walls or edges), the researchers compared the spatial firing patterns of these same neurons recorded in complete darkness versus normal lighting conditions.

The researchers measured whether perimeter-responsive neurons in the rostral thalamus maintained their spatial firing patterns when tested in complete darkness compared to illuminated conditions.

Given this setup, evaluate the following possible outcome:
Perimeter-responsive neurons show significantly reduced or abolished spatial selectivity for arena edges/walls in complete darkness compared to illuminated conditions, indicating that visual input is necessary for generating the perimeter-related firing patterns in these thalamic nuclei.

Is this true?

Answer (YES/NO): NO